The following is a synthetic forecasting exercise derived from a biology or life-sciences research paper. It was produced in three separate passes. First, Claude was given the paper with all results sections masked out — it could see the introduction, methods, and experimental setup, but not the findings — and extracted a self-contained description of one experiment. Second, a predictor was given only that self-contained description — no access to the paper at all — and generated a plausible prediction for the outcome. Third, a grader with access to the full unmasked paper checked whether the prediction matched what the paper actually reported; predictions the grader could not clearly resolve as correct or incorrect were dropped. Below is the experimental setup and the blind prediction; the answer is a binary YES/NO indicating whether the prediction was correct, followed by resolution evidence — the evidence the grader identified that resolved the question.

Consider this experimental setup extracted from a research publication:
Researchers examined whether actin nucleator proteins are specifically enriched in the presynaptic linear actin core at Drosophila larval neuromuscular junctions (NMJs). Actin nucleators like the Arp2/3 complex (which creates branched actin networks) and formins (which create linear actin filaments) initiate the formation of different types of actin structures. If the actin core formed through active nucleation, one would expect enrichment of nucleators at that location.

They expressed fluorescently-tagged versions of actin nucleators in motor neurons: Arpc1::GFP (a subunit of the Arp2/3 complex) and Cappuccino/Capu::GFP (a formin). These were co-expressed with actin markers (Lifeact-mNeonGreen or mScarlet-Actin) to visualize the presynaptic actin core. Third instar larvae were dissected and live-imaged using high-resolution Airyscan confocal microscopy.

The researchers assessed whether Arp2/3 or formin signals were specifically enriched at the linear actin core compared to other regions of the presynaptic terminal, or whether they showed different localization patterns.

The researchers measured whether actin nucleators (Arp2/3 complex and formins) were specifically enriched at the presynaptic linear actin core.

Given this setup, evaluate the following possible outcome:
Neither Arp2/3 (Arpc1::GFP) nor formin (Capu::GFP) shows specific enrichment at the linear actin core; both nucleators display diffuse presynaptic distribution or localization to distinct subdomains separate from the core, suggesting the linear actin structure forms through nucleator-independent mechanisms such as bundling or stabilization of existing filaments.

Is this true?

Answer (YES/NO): NO